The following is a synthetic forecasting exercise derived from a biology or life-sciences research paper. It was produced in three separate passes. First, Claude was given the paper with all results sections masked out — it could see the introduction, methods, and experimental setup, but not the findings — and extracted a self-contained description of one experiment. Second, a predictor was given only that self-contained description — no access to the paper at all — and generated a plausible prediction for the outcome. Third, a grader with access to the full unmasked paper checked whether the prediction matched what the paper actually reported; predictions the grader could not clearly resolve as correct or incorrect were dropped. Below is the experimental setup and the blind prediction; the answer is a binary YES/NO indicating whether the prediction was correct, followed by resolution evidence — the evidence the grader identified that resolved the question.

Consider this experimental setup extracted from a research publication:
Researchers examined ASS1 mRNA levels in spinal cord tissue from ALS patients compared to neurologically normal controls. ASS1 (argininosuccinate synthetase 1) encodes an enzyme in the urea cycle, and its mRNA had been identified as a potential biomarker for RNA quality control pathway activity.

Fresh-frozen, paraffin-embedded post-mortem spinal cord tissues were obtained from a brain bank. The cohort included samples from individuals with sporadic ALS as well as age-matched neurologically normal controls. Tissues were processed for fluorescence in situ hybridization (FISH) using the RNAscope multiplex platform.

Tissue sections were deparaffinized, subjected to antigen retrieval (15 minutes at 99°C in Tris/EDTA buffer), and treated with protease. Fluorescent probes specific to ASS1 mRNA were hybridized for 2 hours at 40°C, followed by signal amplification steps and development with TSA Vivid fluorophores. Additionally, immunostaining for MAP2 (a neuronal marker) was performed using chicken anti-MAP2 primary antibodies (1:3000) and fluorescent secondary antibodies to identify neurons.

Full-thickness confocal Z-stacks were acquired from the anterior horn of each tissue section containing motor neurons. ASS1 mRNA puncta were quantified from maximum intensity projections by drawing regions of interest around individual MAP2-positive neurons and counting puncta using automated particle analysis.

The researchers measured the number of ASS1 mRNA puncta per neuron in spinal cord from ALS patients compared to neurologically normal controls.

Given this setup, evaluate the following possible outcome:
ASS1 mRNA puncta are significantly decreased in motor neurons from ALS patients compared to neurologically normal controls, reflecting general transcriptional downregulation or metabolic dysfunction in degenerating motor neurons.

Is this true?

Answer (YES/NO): YES